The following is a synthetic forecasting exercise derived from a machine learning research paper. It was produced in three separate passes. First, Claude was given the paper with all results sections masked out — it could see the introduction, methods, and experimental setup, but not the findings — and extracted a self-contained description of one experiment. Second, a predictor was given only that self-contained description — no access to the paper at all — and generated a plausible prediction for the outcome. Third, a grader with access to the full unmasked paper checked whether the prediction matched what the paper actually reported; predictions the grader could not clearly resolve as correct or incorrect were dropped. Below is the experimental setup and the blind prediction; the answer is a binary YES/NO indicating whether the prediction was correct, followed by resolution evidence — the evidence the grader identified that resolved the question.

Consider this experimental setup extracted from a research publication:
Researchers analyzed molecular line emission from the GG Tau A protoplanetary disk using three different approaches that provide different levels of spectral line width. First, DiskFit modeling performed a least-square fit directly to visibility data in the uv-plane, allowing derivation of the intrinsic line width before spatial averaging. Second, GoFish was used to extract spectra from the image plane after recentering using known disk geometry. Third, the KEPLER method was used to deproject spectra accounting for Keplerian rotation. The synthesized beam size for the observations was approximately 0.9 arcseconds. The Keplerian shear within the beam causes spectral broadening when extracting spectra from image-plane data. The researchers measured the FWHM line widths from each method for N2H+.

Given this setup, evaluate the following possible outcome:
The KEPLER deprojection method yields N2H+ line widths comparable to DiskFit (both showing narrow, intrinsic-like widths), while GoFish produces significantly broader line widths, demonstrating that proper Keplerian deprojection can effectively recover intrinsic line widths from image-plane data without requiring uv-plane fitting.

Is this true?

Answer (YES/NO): NO